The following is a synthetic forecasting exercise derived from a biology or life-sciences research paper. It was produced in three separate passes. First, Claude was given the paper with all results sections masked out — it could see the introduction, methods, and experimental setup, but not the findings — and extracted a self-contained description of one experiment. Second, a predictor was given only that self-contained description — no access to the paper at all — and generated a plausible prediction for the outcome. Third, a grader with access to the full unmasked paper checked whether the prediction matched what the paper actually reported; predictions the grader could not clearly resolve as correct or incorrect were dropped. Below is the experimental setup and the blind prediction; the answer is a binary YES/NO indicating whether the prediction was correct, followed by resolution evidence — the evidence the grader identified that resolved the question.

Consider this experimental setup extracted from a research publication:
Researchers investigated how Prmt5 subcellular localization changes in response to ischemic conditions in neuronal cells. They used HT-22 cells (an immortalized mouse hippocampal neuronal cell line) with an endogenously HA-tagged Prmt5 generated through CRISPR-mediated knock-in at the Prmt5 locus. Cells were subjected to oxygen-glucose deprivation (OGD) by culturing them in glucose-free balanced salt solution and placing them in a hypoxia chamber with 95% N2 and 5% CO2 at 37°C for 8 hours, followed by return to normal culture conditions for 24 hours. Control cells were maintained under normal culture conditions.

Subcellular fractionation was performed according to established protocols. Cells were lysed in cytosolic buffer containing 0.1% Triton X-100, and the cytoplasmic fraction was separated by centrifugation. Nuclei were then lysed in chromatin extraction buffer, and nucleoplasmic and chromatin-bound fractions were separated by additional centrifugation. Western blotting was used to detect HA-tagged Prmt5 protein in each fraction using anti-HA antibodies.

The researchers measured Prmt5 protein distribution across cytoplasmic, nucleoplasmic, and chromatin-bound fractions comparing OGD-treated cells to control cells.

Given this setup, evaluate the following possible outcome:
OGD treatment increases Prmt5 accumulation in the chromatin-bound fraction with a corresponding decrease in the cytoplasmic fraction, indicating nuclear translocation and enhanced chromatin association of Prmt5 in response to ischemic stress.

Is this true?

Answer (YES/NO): YES